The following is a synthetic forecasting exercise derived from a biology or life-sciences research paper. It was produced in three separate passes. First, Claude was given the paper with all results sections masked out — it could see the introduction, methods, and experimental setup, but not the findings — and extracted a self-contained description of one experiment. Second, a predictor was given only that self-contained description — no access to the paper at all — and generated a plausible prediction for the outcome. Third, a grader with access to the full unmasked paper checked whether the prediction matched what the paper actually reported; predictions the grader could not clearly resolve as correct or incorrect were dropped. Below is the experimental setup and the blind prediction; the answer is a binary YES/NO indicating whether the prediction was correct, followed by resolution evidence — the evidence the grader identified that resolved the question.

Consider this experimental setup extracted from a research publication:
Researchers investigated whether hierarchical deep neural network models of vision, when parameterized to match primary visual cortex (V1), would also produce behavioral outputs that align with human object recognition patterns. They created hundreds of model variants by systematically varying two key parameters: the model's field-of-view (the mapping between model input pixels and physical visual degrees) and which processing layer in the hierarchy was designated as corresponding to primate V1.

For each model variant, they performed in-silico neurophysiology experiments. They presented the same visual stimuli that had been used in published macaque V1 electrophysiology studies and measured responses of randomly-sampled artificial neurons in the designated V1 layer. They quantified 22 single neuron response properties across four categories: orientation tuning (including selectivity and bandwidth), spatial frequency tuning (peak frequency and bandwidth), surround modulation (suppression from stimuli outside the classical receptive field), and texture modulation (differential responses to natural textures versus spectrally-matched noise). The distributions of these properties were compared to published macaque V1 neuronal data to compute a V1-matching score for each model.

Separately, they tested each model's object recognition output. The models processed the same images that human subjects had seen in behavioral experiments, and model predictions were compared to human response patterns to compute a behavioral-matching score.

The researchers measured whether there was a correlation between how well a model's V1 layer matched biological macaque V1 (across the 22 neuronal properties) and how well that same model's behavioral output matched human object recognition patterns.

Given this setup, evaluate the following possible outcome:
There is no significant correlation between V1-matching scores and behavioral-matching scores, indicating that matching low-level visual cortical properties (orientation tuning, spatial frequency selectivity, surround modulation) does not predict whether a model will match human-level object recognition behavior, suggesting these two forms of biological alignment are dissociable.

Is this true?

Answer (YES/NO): NO